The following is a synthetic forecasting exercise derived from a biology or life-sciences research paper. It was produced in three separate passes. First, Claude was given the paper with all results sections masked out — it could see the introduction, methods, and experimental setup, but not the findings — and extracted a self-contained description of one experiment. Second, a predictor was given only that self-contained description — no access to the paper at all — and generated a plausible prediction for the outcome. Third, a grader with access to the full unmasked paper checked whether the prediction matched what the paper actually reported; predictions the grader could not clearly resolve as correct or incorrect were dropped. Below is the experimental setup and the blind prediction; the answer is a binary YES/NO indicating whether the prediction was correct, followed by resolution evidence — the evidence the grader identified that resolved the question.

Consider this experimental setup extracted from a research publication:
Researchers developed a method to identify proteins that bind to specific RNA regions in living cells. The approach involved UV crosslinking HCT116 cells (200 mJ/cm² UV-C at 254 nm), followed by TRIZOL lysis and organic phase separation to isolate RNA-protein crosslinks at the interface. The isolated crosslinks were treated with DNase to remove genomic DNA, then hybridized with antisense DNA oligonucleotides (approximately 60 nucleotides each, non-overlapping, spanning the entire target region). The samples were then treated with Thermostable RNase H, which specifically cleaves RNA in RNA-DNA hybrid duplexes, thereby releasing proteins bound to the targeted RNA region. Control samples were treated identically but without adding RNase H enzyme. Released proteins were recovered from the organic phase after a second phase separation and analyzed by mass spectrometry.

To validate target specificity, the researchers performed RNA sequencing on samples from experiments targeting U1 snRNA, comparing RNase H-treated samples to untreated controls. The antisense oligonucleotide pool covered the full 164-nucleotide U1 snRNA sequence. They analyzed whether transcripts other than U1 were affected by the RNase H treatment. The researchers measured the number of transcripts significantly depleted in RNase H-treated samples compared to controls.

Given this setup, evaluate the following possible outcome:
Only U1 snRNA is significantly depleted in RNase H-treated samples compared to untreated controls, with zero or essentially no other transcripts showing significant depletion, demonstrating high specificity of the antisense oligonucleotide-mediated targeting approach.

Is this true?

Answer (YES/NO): YES